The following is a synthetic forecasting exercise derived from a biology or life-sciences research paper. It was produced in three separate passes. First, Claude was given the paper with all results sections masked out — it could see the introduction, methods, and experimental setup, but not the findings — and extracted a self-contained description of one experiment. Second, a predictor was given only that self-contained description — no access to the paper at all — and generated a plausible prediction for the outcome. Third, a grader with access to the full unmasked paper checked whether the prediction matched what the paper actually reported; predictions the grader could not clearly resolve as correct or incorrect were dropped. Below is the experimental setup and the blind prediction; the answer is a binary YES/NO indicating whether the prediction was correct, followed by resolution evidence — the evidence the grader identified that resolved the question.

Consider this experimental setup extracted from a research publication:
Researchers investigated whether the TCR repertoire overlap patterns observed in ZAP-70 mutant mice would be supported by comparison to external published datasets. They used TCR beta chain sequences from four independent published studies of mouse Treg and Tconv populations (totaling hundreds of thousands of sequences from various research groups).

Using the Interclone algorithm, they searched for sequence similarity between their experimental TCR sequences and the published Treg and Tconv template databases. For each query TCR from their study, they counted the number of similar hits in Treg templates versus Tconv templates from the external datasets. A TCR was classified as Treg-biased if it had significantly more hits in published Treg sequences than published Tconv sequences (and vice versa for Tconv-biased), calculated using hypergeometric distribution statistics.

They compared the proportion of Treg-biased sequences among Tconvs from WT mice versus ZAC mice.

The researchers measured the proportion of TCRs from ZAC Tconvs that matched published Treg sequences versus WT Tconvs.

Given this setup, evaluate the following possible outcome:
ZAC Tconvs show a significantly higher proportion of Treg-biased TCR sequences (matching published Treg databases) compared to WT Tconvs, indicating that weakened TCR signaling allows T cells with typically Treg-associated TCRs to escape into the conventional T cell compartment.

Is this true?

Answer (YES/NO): YES